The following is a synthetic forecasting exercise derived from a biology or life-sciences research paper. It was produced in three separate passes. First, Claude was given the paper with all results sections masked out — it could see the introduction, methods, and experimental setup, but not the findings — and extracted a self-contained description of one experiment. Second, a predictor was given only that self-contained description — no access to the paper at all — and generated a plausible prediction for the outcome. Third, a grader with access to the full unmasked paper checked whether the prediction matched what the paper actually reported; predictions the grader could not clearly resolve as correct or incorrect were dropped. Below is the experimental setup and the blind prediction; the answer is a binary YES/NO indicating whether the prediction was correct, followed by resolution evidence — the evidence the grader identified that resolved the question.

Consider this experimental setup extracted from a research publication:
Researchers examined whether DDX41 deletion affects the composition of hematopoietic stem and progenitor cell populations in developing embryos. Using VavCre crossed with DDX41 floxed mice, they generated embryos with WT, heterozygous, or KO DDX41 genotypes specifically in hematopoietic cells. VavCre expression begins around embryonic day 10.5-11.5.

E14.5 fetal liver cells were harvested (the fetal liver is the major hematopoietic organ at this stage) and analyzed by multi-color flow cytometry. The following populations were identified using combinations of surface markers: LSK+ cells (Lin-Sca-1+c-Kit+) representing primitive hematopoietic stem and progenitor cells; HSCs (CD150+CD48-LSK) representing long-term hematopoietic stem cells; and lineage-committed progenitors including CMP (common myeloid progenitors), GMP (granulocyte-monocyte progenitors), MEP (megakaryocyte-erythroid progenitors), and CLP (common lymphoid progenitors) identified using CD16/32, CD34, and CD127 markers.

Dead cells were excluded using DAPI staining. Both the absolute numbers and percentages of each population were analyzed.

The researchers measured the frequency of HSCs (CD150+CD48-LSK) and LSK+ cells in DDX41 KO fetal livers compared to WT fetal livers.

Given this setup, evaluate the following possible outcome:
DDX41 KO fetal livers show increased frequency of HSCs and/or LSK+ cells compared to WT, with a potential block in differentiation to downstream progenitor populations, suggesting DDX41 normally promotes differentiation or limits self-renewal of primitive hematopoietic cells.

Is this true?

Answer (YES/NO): NO